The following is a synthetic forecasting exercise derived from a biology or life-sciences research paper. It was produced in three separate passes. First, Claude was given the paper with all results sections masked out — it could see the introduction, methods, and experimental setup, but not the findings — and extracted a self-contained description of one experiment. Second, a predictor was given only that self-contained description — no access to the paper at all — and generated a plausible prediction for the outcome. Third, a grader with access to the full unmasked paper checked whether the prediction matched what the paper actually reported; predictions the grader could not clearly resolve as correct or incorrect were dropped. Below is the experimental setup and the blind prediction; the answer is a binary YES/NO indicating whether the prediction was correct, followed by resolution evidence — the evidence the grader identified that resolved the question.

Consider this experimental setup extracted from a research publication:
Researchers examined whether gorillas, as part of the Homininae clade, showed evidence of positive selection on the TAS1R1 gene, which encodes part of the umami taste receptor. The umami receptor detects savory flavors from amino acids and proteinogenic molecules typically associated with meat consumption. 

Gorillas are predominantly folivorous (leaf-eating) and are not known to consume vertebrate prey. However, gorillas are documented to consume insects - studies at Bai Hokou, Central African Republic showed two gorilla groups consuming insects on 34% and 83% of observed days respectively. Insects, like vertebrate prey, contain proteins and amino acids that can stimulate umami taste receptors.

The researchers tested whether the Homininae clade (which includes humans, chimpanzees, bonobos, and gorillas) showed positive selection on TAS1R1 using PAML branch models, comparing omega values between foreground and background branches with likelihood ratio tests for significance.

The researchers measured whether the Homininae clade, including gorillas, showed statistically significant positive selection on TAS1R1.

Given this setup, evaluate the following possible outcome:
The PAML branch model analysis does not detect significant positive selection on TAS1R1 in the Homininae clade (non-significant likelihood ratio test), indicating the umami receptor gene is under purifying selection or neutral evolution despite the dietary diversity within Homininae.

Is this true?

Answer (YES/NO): NO